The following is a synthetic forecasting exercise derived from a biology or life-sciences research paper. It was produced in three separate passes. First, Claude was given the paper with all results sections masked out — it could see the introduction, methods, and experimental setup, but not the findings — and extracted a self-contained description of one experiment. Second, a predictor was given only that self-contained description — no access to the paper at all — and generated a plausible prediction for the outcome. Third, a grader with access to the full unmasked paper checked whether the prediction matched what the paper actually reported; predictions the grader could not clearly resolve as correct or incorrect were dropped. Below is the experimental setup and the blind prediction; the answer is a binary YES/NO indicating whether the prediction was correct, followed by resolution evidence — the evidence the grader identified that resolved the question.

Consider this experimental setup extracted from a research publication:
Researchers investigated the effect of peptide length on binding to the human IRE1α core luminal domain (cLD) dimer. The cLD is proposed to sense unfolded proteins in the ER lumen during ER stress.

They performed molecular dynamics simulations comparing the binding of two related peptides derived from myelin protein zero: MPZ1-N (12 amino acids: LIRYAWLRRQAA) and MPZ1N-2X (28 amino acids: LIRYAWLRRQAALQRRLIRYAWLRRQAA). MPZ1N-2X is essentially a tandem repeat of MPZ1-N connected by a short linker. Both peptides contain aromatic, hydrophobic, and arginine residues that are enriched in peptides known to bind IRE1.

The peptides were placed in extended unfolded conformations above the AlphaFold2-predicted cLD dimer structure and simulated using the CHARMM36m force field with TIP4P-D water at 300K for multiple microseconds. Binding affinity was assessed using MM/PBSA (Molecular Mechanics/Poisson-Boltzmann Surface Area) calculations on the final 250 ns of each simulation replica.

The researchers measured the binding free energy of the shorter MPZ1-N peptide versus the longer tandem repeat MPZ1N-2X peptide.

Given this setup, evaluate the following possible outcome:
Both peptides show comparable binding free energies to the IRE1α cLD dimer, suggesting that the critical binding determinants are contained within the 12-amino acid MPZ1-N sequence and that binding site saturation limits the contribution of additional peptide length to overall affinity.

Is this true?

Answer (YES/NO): NO